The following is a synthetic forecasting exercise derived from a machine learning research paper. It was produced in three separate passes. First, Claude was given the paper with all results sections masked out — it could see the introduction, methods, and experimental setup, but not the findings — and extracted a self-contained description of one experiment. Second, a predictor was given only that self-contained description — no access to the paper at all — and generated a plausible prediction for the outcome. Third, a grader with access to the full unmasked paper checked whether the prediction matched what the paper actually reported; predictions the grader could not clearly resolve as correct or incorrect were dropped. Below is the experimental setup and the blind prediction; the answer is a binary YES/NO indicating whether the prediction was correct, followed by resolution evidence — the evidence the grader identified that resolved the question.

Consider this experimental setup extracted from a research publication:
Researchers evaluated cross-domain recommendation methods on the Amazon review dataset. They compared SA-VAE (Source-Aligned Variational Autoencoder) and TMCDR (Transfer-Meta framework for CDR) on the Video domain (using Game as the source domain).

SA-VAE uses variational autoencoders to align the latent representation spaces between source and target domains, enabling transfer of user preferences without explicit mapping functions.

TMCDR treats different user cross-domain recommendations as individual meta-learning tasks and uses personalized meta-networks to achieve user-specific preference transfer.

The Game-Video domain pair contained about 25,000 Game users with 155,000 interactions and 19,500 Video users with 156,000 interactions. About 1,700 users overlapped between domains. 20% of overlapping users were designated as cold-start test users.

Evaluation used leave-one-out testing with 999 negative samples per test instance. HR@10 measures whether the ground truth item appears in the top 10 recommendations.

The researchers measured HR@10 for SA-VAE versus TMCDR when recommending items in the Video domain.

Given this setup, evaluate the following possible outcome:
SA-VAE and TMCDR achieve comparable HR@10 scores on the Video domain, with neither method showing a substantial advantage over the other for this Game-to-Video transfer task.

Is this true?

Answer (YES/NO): NO